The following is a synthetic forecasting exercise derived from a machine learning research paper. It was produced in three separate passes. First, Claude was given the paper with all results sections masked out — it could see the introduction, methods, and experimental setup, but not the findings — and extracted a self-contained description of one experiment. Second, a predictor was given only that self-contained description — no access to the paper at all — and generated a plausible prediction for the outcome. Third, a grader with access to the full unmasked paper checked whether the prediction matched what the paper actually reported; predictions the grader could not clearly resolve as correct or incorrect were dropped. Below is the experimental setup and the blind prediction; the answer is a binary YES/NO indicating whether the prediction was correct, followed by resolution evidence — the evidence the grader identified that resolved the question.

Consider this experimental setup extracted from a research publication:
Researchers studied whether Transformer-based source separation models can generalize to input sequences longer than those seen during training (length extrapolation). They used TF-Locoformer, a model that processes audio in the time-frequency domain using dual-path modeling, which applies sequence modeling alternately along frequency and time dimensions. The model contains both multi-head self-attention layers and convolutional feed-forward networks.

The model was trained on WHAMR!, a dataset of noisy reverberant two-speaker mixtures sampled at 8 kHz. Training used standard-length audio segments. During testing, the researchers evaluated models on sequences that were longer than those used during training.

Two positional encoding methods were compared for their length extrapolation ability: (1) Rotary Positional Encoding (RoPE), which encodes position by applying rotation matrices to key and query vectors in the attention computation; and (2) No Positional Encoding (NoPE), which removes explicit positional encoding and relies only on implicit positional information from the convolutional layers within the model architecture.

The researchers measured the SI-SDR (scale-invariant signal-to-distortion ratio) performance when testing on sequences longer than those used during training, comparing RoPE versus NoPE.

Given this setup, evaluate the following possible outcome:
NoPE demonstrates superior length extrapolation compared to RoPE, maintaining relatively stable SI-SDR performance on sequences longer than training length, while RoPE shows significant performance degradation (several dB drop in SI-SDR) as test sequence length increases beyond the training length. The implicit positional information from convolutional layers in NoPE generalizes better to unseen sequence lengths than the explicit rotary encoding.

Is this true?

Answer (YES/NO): NO